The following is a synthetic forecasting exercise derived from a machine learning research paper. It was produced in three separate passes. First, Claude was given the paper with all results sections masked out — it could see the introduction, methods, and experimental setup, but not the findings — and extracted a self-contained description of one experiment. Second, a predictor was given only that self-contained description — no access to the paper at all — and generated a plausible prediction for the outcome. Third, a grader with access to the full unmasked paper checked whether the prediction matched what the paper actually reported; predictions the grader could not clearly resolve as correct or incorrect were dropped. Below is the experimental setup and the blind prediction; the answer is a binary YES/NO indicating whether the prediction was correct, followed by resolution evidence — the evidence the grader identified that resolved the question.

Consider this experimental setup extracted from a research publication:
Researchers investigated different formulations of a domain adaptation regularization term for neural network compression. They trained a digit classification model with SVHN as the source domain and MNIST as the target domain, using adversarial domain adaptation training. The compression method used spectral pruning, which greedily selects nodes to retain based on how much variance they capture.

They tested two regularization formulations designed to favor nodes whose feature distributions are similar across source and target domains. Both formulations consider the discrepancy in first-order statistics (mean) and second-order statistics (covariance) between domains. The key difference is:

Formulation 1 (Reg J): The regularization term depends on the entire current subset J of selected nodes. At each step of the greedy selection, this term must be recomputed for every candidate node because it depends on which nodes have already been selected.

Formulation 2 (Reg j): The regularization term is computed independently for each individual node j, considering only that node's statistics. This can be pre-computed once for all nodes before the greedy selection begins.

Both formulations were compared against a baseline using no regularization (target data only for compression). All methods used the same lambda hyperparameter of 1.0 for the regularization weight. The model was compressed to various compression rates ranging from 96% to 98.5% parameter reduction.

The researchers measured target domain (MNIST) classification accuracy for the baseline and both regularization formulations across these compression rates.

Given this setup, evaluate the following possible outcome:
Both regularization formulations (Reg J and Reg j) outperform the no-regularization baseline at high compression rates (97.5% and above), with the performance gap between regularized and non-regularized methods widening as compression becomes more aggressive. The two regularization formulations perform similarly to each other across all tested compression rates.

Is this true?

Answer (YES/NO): NO